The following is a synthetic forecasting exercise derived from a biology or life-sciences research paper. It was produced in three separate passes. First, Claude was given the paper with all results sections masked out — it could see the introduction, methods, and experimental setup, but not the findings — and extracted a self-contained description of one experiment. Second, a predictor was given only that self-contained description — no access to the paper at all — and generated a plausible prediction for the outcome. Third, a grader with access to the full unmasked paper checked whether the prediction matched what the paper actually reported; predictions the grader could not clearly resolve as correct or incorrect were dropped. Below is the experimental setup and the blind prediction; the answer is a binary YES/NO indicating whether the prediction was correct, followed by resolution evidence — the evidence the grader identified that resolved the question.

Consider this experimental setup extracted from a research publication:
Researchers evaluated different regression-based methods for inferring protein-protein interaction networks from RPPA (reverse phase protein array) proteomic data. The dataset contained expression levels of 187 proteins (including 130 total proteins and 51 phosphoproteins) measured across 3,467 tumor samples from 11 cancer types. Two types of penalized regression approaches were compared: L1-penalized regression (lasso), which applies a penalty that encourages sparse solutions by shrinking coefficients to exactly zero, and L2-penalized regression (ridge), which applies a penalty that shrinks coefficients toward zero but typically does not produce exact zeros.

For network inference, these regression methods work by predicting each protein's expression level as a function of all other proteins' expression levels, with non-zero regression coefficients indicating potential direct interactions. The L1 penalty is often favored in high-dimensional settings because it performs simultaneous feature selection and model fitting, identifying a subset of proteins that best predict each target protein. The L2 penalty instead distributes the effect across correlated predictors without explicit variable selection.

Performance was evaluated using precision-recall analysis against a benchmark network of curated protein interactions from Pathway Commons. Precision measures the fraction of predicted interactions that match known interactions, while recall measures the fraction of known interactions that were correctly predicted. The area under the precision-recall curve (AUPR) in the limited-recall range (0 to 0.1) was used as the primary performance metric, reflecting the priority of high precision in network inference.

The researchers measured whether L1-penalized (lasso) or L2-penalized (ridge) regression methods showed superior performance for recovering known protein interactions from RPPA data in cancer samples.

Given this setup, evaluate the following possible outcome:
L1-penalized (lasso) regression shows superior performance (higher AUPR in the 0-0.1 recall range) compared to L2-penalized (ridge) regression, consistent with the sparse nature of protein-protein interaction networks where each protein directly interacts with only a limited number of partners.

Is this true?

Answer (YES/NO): NO